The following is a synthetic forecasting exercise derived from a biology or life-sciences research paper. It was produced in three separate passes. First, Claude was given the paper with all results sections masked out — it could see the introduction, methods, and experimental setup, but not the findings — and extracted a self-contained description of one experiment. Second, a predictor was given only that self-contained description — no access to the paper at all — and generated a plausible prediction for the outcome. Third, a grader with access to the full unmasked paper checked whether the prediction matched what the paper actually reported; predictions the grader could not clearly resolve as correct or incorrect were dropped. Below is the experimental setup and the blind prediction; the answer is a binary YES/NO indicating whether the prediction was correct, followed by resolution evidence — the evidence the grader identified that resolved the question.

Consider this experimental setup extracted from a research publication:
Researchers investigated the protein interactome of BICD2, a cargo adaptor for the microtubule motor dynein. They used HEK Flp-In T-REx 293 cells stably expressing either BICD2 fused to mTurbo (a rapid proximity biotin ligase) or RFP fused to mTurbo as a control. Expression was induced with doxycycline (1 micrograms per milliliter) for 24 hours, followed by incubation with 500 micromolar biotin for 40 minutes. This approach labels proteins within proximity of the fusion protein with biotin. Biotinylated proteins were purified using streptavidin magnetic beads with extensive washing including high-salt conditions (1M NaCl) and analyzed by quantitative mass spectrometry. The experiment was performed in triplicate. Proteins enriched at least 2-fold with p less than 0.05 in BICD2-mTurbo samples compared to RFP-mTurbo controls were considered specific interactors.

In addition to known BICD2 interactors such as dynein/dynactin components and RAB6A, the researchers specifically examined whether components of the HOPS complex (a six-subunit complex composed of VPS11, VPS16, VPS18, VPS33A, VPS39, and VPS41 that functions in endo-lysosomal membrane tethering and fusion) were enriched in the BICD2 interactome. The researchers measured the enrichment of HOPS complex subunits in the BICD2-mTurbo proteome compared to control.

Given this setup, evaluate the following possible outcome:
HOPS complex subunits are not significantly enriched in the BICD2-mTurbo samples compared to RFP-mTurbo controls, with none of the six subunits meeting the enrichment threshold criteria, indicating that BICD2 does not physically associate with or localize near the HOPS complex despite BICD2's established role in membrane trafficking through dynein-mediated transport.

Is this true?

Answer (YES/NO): NO